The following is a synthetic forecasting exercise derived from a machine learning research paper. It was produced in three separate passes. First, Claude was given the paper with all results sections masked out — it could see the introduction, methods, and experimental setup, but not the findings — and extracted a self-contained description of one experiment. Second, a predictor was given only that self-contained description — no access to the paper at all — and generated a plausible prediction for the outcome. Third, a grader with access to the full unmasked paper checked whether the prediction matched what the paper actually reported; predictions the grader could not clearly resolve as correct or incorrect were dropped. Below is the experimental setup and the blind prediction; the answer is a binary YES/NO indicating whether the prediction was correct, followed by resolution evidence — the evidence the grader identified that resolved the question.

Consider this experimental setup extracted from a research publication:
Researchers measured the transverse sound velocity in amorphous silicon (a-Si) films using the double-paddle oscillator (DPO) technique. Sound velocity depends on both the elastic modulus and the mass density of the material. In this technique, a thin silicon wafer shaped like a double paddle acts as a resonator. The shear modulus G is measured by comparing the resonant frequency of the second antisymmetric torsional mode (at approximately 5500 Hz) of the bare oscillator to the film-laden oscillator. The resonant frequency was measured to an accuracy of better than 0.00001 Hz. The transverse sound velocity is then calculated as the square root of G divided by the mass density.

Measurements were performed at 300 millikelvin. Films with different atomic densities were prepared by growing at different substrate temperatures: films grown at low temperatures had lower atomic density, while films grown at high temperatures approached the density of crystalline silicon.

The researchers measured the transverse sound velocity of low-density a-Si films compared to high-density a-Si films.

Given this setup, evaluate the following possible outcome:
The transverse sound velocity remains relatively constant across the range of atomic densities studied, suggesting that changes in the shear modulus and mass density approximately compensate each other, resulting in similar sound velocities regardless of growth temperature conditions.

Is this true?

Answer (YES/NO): NO